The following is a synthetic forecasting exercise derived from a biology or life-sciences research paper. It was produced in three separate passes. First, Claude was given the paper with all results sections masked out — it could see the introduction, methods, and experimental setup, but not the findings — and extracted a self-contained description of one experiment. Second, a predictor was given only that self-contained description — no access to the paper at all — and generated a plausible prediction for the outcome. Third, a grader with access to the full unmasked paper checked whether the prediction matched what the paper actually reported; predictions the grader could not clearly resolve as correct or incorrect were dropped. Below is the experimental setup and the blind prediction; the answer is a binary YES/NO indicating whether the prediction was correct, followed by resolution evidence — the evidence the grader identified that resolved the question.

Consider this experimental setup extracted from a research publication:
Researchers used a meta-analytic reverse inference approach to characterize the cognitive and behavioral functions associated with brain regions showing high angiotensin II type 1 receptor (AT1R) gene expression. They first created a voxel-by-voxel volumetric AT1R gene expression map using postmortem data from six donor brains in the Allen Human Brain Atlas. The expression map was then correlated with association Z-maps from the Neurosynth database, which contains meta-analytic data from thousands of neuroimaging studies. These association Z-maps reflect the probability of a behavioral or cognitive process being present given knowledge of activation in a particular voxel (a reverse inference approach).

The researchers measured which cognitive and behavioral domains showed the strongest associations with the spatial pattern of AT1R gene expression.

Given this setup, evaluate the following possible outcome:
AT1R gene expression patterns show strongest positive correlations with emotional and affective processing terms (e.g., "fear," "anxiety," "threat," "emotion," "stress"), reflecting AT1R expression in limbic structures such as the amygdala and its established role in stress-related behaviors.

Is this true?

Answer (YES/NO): NO